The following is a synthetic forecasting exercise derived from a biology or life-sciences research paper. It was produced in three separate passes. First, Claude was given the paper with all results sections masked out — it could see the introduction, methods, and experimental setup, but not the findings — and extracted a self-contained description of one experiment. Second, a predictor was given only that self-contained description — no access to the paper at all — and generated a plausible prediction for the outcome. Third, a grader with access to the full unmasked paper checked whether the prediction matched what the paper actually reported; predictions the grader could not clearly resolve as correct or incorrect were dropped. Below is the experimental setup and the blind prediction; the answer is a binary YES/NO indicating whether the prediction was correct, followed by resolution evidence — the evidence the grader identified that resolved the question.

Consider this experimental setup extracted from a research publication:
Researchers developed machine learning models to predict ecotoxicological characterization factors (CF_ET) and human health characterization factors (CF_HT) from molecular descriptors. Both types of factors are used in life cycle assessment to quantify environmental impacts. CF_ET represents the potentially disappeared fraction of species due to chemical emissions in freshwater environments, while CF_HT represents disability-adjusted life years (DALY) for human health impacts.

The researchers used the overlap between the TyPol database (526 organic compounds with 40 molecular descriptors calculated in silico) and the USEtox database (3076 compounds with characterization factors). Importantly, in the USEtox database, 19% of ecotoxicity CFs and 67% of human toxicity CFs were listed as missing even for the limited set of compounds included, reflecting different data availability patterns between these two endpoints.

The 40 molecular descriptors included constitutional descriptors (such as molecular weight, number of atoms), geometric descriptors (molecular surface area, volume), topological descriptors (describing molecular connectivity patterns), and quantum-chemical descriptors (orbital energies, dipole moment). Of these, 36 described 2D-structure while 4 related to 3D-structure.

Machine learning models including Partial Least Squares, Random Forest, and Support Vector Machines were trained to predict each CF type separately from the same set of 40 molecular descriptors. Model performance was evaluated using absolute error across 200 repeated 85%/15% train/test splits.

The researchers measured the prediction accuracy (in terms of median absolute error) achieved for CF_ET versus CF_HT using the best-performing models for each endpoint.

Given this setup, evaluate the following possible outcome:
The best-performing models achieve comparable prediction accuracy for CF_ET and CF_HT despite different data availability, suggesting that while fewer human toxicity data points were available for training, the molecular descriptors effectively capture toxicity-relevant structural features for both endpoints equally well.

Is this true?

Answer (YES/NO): NO